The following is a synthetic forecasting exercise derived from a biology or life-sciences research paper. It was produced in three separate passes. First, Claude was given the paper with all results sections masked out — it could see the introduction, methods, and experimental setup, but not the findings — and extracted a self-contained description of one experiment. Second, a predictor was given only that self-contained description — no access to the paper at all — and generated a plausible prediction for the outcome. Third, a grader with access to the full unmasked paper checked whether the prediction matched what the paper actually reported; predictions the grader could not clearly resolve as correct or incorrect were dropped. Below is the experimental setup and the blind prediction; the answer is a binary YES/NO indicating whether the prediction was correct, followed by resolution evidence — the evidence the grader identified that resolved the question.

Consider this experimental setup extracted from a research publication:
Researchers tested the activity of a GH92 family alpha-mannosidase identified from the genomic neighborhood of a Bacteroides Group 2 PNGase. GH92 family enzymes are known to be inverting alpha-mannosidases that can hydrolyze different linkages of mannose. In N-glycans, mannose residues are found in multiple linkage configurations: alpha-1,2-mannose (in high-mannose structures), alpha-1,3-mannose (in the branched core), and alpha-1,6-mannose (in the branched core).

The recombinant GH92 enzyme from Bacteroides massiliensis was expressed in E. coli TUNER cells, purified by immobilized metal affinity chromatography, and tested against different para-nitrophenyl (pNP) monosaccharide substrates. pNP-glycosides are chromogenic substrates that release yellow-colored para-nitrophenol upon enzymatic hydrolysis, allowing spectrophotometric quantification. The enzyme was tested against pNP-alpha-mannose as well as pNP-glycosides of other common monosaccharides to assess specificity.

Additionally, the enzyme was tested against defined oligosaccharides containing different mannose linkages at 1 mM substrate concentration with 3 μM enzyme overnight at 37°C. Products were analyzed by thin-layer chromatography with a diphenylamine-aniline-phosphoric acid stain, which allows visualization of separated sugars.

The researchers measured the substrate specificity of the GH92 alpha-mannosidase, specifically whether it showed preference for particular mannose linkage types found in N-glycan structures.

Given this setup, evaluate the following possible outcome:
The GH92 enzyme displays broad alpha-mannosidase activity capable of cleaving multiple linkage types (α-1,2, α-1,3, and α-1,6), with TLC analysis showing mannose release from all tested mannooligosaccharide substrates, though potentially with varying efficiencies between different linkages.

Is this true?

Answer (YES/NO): NO